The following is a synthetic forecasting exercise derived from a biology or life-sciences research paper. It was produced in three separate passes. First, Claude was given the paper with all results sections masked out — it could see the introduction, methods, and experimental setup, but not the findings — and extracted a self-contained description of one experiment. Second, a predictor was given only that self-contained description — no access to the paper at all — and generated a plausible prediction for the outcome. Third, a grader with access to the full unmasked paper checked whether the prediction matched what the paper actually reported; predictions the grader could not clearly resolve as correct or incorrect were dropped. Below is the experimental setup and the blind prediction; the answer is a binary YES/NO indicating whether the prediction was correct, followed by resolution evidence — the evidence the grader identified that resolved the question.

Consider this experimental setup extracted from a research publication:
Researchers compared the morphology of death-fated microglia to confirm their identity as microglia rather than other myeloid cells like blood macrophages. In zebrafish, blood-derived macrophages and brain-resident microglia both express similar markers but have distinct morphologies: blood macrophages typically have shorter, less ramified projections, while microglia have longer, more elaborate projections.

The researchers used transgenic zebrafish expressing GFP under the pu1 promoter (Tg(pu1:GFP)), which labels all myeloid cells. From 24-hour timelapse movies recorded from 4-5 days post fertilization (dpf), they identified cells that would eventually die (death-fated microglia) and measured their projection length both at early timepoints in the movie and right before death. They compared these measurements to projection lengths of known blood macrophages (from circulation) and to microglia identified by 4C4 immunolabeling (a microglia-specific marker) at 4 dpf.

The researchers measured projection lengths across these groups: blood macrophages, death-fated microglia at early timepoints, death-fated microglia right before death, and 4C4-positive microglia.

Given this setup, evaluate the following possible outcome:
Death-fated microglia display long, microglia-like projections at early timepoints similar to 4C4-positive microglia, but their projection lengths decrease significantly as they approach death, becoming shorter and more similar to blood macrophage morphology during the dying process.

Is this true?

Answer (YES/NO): NO